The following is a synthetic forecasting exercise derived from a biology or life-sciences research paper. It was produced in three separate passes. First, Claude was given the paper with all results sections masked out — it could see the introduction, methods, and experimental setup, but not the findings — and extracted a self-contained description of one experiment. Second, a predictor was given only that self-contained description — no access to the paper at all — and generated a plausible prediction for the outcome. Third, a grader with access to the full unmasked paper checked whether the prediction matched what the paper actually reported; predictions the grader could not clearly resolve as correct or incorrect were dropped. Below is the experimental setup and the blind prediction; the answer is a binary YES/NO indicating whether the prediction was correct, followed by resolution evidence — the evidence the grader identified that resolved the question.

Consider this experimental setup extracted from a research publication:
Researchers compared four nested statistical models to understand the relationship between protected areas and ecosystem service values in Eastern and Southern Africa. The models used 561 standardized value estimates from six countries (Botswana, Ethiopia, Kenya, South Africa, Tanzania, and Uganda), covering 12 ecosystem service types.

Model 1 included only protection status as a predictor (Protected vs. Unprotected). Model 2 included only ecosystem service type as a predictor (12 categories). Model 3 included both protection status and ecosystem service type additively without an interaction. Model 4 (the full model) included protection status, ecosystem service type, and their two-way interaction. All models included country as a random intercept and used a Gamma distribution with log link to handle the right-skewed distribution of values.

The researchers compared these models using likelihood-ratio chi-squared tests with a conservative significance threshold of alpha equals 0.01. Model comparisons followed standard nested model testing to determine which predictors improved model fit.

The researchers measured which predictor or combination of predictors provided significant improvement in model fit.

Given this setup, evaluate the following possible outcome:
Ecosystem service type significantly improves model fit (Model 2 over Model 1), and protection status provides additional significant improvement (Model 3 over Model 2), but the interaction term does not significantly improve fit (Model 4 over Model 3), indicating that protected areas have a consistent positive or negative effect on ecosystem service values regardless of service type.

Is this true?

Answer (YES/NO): NO